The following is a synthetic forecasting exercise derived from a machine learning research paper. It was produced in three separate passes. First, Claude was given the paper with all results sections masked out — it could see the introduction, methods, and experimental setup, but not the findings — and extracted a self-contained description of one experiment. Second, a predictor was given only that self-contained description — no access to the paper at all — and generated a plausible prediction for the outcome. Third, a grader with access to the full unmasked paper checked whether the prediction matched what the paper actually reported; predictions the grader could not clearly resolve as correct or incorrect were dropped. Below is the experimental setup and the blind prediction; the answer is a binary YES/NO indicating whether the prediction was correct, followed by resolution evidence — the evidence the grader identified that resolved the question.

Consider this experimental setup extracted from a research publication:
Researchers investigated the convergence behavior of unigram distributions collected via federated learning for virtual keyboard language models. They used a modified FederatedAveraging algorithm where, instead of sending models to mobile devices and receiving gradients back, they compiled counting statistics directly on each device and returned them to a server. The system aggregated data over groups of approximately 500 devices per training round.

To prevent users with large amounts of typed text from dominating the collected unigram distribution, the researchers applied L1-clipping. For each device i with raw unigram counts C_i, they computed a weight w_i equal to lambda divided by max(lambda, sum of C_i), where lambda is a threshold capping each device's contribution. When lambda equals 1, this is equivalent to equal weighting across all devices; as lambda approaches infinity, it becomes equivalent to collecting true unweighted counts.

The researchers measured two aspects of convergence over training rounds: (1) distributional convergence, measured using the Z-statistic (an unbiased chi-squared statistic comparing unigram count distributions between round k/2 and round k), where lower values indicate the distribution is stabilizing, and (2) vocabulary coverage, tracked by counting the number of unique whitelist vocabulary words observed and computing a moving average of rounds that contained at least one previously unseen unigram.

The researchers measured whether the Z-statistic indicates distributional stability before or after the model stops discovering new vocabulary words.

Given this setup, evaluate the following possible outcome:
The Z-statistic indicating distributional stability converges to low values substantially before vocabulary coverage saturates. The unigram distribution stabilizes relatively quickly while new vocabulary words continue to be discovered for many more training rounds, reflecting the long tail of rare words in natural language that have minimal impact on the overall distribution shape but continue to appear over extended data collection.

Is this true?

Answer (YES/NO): YES